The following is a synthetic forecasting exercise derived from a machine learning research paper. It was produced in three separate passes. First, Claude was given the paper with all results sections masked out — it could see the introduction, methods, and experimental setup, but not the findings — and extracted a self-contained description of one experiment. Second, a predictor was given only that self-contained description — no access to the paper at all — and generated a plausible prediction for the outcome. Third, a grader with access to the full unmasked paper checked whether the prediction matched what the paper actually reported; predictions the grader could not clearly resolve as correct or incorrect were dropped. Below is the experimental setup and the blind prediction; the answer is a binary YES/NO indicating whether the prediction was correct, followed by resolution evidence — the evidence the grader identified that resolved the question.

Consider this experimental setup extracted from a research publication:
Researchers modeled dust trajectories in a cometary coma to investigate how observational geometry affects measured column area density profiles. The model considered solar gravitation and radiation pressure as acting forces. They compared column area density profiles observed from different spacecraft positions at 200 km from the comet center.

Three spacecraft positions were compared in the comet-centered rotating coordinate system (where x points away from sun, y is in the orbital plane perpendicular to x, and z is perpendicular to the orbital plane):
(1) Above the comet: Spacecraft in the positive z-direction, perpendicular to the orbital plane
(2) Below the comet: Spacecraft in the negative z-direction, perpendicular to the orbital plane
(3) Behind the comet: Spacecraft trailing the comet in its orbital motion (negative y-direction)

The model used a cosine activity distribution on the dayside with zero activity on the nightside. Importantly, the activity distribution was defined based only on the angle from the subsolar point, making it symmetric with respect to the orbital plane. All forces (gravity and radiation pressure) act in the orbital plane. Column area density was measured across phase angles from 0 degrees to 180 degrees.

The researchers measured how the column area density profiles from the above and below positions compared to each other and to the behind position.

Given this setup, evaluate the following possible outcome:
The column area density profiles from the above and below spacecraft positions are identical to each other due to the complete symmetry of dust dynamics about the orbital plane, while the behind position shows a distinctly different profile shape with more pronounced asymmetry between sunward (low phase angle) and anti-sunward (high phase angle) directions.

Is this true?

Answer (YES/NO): NO